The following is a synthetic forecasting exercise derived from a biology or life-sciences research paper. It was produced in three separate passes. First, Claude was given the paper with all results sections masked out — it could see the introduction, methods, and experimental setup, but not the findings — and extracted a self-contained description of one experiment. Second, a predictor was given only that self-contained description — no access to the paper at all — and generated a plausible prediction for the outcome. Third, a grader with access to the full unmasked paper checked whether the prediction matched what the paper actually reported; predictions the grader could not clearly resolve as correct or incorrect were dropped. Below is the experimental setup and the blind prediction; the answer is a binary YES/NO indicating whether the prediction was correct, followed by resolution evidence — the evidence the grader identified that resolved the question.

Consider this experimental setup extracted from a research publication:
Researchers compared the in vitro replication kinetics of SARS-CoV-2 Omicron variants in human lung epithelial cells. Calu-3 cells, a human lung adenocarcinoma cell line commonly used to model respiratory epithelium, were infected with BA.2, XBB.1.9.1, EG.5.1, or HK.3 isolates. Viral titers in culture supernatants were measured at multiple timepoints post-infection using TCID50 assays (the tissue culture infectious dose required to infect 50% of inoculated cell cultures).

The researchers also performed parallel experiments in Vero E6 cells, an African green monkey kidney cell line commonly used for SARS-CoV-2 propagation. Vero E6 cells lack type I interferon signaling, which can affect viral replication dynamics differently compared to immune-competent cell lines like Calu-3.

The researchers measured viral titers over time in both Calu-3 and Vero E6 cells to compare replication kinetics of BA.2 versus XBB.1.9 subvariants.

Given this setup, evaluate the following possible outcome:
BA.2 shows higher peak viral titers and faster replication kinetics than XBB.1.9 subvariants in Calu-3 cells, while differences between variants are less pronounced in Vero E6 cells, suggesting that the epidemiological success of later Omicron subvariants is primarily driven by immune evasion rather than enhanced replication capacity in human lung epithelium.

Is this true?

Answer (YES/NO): NO